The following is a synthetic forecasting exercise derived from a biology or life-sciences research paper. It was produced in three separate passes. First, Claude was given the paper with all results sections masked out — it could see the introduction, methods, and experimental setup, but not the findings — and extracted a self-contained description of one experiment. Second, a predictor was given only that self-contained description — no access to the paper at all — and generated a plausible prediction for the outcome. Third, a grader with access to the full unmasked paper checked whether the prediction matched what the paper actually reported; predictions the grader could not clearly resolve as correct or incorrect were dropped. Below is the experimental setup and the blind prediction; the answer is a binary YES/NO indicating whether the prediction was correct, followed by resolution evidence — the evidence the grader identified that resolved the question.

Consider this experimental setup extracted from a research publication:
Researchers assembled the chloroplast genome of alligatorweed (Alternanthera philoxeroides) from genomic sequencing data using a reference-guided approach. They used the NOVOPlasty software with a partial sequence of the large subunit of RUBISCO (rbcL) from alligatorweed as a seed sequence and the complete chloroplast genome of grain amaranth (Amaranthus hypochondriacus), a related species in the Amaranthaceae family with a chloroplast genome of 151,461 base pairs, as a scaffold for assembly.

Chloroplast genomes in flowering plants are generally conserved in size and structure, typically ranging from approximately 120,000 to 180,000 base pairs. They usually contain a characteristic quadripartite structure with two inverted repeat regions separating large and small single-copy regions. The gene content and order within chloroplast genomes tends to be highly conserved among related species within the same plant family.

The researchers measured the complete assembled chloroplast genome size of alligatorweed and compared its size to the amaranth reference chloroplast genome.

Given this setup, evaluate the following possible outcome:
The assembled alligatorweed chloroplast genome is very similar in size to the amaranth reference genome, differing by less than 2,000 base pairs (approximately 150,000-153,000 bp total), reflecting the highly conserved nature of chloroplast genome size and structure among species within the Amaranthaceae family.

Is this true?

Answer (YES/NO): YES